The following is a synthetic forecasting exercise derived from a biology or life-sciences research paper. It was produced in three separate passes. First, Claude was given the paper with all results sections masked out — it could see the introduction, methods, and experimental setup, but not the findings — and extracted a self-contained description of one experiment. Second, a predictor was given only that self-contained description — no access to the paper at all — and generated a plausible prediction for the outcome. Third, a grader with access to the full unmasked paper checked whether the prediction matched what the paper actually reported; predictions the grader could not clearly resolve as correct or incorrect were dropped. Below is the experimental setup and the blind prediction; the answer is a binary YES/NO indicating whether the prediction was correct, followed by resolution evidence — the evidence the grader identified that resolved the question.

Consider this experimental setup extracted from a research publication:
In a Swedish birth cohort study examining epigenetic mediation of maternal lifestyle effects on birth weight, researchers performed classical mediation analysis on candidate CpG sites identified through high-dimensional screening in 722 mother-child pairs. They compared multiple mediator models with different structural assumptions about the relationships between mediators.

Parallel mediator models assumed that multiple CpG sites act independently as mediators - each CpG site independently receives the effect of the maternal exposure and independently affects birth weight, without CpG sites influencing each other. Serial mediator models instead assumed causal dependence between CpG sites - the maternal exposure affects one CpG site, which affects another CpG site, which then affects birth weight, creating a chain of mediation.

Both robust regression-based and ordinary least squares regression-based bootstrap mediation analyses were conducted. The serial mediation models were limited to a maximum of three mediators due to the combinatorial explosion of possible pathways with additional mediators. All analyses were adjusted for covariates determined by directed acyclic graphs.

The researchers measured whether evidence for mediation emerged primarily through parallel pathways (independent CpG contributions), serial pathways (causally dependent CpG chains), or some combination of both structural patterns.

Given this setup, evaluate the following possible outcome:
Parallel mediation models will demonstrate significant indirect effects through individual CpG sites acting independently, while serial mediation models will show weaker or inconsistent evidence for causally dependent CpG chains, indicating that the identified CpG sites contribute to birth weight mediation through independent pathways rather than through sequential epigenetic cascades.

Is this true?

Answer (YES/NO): NO